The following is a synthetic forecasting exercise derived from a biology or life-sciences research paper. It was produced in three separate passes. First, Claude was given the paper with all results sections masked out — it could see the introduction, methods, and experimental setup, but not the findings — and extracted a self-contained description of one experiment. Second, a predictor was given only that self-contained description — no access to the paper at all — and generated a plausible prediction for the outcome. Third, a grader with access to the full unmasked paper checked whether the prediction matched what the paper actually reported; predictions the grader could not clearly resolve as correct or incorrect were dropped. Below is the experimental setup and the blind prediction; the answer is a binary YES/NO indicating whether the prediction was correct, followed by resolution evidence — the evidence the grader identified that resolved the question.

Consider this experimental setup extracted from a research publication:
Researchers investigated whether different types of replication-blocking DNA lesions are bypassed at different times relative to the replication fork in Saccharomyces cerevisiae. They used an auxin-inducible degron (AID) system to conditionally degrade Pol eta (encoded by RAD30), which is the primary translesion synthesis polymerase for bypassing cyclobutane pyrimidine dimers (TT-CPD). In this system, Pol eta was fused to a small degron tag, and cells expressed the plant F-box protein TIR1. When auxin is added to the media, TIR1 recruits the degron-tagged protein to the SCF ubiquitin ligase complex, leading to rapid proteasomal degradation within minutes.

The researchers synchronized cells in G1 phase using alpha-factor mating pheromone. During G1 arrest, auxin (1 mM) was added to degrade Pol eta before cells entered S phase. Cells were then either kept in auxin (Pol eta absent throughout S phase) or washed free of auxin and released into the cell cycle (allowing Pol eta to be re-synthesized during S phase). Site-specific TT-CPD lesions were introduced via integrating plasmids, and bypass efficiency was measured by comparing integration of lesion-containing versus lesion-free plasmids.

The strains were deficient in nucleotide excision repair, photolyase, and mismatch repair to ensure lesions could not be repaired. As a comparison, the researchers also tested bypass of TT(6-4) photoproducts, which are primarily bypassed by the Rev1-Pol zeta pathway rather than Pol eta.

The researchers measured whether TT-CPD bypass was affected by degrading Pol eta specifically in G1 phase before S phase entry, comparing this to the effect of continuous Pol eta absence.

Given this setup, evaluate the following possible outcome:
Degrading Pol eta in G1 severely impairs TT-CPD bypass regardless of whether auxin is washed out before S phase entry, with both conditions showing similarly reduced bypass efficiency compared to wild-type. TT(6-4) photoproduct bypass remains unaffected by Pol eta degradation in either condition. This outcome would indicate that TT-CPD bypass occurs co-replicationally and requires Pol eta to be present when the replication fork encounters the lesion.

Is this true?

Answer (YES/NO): NO